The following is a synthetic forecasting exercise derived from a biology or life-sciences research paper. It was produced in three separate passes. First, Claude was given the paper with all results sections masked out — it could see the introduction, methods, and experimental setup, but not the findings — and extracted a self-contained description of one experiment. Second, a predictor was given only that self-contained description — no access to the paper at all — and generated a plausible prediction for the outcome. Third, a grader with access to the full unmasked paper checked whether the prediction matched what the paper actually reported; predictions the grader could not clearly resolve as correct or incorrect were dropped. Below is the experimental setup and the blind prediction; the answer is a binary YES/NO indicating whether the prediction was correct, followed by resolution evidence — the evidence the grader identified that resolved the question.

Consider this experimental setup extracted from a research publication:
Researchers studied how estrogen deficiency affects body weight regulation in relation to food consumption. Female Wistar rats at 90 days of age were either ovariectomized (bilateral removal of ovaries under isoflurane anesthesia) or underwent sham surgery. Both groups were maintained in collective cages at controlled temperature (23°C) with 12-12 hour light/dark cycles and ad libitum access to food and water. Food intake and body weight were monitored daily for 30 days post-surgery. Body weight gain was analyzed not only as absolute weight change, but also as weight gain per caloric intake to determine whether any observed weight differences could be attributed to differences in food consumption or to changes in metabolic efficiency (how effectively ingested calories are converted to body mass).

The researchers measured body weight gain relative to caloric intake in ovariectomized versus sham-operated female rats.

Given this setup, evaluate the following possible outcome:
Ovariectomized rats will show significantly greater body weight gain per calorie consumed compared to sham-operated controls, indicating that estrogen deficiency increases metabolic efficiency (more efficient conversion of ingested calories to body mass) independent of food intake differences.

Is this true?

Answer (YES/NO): NO